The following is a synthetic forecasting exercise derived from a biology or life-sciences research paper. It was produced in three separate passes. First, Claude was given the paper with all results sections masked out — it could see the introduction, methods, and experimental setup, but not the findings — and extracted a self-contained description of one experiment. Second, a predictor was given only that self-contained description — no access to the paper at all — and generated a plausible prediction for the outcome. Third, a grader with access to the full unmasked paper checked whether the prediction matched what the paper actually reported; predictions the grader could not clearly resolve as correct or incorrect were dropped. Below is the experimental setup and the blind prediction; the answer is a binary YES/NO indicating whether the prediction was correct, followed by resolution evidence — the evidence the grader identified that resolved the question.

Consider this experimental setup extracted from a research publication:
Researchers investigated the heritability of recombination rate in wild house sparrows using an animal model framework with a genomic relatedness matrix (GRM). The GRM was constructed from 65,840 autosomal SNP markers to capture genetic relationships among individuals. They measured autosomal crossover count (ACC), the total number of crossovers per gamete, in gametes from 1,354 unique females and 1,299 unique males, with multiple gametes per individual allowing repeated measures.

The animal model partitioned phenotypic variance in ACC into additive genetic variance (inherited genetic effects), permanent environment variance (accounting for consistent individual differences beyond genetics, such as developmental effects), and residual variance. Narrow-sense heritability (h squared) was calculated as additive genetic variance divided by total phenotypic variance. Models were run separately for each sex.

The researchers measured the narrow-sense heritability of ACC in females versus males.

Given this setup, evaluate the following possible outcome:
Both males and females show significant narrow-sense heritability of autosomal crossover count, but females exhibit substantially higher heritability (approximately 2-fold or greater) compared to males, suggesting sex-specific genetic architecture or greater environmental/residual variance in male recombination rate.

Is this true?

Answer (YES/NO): YES